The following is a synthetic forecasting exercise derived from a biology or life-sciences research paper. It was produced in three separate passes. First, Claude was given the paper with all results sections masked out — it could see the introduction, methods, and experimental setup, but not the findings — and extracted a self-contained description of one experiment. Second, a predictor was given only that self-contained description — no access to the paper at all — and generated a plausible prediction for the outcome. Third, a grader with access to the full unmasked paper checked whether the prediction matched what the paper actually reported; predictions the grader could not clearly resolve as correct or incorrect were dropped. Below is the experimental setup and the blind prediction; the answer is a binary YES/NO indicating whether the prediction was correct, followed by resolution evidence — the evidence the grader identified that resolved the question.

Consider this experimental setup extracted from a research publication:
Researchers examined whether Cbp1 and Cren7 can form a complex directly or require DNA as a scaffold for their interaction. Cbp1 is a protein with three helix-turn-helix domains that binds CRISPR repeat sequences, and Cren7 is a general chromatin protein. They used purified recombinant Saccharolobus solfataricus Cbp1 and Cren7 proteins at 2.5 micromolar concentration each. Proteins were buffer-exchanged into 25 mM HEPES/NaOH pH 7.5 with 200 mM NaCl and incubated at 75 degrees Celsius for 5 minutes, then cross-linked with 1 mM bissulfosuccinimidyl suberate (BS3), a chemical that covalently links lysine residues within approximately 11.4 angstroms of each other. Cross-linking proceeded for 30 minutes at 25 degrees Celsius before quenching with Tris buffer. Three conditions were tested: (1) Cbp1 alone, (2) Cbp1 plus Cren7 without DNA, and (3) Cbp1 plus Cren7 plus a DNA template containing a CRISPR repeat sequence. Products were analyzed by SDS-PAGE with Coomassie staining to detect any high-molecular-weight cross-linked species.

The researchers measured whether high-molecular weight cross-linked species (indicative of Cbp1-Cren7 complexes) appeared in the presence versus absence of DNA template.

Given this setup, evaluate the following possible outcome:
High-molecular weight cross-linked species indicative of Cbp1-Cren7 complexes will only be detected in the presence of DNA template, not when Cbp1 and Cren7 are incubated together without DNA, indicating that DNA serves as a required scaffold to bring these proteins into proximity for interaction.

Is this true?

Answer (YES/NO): YES